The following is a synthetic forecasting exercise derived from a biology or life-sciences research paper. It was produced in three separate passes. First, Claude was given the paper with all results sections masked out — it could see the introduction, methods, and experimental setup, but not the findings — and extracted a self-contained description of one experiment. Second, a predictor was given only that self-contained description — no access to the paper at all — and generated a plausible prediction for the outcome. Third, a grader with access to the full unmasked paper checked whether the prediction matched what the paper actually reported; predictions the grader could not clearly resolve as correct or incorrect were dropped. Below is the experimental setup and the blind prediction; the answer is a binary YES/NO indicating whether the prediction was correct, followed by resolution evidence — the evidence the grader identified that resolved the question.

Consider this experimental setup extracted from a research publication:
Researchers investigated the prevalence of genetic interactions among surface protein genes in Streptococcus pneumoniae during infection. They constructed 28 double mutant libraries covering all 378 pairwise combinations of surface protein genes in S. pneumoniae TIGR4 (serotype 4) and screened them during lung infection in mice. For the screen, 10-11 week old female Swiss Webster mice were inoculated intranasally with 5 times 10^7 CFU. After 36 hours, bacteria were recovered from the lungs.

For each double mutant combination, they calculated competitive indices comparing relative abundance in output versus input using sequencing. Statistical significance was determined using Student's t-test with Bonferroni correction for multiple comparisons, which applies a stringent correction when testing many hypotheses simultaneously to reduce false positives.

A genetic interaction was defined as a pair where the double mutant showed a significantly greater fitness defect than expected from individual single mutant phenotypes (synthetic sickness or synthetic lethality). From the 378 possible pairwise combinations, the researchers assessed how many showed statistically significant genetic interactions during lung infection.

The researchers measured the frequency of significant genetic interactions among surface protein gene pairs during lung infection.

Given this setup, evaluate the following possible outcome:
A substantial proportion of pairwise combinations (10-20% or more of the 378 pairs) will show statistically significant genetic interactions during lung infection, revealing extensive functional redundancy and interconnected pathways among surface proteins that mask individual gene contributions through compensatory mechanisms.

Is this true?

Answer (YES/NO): NO